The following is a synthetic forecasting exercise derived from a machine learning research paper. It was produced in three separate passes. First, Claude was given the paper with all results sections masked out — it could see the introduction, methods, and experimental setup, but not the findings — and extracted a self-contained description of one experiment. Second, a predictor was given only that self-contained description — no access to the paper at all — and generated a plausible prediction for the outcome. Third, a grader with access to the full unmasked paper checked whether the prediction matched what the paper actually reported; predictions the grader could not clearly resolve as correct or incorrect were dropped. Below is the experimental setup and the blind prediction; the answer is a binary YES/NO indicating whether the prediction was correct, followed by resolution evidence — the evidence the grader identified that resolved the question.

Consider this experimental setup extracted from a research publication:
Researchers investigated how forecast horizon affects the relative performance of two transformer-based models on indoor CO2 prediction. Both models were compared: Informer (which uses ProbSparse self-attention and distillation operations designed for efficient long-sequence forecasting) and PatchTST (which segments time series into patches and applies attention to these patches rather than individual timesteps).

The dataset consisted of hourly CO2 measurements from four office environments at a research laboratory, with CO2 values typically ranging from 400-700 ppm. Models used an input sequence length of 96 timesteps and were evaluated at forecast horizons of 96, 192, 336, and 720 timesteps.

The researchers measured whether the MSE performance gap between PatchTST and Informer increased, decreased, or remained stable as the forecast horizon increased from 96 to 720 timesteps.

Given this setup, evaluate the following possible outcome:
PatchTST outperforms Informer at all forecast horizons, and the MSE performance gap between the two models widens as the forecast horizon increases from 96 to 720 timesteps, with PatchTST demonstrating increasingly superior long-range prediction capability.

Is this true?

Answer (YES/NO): NO